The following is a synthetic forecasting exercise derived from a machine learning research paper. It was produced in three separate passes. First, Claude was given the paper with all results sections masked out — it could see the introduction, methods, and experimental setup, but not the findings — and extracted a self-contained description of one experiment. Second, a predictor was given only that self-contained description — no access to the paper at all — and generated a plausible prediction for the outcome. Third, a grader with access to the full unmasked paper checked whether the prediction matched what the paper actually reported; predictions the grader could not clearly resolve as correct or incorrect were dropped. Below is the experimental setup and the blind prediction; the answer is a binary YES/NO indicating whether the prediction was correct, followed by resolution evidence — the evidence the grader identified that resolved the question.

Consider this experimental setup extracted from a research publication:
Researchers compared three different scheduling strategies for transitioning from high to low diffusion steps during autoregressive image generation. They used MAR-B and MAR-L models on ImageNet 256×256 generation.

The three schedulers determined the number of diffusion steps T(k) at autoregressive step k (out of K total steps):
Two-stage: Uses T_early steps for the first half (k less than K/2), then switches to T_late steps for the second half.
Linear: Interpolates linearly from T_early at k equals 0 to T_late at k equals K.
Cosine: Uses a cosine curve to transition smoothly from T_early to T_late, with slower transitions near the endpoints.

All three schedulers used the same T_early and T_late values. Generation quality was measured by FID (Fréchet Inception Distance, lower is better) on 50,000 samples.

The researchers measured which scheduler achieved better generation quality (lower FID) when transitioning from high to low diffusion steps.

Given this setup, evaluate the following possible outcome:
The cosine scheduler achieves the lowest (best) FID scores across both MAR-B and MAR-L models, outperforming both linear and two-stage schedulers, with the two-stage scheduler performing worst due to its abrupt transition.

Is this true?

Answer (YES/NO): NO